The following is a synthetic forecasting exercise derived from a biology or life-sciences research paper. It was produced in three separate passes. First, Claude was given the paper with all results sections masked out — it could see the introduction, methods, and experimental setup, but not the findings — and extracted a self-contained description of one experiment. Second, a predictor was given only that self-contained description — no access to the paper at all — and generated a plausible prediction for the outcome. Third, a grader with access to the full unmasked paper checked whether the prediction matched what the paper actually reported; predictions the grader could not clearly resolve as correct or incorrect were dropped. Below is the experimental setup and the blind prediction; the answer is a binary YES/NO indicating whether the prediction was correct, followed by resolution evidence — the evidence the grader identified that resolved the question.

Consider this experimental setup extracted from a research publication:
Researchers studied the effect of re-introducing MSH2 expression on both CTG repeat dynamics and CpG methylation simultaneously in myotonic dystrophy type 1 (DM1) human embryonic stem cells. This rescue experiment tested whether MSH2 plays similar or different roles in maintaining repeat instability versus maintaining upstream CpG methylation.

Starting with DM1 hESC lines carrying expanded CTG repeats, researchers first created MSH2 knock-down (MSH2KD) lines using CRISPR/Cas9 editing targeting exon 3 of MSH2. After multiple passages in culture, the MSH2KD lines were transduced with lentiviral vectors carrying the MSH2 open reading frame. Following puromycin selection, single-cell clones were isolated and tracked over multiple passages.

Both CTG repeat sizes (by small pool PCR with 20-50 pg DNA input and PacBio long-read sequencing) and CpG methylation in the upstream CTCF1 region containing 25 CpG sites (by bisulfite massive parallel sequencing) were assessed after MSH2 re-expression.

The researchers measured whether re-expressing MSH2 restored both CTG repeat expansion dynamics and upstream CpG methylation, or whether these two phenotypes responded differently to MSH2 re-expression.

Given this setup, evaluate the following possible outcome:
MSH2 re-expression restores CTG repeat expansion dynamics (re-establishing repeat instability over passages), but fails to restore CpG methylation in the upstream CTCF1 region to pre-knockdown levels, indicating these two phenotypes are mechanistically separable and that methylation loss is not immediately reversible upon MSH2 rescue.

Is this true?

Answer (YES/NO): YES